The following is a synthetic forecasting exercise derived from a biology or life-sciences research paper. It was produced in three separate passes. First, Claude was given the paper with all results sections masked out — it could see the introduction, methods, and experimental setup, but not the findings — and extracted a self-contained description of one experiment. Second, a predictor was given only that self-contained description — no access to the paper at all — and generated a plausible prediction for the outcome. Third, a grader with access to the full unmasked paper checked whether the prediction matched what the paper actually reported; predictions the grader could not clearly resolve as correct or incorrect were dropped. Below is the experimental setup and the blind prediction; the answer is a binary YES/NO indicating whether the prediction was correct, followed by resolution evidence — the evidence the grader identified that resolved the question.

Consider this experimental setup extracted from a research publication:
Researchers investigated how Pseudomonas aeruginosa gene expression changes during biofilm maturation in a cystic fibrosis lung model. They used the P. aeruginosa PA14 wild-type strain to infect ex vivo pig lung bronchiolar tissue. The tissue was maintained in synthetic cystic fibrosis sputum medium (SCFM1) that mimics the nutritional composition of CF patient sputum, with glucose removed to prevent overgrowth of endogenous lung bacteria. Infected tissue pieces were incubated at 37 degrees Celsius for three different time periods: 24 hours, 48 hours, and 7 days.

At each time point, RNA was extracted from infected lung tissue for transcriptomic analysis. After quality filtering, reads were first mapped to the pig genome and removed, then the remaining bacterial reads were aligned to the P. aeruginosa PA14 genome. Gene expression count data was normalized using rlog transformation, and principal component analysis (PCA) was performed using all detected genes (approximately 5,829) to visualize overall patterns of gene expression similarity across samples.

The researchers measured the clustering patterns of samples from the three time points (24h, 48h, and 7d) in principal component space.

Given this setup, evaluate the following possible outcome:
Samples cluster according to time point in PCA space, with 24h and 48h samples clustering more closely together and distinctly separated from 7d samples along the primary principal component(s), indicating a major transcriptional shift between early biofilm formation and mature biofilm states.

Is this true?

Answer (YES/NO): NO